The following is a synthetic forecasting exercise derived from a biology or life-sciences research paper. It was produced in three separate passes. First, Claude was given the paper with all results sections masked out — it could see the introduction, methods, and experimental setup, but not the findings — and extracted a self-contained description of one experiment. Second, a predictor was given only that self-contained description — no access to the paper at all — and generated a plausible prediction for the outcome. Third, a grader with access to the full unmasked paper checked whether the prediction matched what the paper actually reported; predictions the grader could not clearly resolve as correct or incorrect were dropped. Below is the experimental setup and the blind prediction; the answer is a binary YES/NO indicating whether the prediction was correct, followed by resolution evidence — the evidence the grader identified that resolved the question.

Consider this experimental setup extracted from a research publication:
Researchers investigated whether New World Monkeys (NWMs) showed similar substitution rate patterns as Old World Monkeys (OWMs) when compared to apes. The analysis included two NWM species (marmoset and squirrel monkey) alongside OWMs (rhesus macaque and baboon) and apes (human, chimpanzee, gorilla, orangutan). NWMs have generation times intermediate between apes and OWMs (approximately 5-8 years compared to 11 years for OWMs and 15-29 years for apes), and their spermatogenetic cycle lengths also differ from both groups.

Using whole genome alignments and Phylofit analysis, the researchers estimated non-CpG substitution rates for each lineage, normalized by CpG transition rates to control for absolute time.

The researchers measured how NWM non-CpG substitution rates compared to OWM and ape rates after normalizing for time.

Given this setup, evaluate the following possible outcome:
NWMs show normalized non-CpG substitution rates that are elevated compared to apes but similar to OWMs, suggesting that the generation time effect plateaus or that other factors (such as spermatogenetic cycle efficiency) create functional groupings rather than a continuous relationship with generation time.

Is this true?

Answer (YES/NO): NO